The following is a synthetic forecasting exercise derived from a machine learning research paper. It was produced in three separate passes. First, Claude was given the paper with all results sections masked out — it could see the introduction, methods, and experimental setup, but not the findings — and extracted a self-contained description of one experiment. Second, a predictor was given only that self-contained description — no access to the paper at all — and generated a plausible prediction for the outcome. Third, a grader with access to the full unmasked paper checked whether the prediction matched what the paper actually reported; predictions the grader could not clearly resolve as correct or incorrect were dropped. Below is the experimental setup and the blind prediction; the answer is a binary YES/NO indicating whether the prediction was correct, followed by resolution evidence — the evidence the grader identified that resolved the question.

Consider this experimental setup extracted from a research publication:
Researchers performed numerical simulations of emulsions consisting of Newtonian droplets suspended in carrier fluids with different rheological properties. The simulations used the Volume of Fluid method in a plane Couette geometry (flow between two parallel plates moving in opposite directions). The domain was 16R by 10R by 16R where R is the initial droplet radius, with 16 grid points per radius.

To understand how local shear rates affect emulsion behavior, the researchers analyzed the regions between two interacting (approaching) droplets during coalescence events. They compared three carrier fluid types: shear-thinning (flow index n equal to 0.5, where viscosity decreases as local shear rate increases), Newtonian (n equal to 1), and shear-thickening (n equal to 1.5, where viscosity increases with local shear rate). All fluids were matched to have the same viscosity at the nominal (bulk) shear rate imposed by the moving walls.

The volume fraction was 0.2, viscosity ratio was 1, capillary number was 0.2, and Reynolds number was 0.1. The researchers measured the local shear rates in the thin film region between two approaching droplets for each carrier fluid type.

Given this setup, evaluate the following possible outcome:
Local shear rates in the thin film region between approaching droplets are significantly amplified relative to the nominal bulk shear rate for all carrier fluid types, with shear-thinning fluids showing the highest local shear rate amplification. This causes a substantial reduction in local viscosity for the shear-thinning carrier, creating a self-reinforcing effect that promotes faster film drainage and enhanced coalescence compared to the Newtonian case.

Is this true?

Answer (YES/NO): NO